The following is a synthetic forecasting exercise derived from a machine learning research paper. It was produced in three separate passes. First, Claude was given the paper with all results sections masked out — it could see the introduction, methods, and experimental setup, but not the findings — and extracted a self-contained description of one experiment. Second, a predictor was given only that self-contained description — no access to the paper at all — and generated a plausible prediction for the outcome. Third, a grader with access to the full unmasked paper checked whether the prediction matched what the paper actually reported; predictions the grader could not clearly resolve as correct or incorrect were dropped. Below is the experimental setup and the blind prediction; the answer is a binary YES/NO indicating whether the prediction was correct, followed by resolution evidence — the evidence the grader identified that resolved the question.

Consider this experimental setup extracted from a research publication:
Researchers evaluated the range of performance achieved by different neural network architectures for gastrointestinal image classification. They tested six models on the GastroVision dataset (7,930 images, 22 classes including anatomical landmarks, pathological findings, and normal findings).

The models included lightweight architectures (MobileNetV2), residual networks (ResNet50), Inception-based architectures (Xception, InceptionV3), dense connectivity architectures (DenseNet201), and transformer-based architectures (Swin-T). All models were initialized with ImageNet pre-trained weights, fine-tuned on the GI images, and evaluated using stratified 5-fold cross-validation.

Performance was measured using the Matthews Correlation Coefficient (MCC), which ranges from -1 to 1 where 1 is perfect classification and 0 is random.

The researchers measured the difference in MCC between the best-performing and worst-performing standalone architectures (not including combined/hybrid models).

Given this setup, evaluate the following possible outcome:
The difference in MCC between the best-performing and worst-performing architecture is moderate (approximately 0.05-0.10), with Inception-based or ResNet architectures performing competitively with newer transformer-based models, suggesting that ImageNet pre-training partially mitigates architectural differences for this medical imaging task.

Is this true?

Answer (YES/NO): NO